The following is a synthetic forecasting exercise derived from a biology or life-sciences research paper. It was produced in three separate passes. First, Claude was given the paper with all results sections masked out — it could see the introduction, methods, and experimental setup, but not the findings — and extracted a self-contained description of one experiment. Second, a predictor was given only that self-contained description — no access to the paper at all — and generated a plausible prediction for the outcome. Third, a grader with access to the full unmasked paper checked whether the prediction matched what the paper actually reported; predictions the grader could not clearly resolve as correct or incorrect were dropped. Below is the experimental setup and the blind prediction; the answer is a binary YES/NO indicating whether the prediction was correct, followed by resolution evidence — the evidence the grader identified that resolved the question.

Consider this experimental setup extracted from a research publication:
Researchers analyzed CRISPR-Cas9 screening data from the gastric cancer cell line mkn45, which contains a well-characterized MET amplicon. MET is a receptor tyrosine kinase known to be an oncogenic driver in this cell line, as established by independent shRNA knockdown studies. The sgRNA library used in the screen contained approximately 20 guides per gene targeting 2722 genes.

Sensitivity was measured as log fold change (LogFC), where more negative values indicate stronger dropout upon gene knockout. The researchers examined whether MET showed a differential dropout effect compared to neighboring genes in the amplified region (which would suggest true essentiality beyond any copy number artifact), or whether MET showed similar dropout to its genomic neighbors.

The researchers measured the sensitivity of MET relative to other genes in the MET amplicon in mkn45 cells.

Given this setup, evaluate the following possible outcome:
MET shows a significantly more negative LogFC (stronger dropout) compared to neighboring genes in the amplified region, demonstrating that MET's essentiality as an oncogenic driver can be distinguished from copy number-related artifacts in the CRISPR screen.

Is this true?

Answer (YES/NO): NO